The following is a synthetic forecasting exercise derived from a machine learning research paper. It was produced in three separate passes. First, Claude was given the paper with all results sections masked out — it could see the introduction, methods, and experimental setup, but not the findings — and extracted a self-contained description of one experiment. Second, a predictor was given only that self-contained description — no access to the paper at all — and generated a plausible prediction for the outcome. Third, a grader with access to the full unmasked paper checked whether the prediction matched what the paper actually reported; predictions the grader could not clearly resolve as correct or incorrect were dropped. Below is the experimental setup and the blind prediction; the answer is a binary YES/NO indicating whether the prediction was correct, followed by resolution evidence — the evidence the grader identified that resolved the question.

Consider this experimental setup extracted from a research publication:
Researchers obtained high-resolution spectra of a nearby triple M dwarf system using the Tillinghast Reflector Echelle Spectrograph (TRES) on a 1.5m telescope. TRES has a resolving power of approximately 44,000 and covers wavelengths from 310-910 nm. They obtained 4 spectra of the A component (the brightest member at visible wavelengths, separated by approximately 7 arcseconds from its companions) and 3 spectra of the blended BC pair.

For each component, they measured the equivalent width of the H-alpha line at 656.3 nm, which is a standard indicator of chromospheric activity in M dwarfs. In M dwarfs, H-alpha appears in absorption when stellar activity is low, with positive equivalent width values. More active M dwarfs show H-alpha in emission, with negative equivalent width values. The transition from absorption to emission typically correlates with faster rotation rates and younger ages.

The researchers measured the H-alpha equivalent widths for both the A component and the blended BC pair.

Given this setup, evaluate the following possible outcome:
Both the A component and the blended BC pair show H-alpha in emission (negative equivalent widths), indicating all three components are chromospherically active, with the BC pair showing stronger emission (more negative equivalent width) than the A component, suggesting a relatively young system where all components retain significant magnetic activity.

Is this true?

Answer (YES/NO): NO